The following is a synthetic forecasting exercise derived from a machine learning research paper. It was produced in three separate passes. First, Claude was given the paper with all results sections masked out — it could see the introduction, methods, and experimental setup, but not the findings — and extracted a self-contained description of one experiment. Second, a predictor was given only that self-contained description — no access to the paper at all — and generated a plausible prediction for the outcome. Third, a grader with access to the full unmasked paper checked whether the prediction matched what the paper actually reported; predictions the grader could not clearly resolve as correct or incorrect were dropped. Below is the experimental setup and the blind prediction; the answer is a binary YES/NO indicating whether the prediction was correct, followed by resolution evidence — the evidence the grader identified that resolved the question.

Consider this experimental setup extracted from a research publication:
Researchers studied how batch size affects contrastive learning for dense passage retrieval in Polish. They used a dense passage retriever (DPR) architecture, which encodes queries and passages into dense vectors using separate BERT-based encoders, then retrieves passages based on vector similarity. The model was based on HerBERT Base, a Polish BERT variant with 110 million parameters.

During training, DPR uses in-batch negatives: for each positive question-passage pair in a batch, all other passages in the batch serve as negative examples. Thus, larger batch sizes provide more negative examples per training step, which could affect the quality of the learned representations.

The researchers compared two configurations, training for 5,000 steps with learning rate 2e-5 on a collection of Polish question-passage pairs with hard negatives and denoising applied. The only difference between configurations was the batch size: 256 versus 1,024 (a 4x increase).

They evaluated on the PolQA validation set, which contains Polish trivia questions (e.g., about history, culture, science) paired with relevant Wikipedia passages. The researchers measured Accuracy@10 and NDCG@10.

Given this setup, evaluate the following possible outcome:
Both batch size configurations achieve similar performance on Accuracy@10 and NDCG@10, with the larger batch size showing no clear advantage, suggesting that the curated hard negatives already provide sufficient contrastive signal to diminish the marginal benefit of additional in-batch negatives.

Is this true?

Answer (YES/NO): NO